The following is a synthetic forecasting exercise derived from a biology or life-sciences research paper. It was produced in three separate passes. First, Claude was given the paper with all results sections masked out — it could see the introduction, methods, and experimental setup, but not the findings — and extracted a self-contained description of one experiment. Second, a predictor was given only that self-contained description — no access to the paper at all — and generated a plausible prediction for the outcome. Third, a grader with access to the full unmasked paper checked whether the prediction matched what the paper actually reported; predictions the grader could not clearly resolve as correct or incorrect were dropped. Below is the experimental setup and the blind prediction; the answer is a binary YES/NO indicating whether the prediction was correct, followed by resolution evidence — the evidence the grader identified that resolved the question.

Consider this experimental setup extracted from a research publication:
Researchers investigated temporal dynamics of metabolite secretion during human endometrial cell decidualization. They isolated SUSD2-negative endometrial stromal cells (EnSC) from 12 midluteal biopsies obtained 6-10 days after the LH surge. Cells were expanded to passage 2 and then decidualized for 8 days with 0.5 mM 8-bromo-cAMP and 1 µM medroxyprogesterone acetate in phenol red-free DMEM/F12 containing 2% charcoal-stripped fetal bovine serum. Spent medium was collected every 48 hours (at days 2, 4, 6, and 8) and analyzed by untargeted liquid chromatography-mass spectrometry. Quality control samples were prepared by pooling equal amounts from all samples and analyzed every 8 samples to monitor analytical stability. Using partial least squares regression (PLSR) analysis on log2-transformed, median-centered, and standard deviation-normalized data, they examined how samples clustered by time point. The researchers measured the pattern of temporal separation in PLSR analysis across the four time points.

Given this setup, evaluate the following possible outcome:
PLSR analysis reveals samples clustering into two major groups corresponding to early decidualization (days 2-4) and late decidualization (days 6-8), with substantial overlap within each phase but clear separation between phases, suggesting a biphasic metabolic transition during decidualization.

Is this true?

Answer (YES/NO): NO